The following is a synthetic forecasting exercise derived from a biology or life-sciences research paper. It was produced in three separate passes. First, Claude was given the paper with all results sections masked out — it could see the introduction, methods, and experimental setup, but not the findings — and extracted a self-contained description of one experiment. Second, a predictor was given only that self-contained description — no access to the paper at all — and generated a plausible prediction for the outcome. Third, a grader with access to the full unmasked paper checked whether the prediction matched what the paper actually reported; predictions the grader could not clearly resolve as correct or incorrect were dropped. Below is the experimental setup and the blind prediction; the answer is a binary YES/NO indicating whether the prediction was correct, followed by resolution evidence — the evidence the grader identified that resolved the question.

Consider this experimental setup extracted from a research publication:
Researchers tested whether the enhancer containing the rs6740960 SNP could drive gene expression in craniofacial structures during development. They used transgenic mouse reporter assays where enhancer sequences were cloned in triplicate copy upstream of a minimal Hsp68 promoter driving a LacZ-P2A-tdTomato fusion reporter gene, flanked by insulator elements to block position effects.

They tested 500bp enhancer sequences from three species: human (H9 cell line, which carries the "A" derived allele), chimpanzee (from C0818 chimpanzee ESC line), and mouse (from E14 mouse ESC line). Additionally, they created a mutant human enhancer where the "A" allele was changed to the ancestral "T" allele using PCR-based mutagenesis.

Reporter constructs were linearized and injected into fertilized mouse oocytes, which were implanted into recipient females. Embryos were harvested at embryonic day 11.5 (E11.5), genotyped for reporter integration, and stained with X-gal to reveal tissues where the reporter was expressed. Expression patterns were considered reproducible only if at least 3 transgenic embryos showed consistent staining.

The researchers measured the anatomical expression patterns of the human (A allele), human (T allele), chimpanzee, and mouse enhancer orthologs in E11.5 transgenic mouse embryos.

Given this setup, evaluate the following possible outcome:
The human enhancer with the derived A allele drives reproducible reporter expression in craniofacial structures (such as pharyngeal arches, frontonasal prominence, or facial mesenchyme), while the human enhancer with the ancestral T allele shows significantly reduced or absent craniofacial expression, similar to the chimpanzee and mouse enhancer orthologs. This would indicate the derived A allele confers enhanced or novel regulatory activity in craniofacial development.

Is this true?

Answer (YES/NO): NO